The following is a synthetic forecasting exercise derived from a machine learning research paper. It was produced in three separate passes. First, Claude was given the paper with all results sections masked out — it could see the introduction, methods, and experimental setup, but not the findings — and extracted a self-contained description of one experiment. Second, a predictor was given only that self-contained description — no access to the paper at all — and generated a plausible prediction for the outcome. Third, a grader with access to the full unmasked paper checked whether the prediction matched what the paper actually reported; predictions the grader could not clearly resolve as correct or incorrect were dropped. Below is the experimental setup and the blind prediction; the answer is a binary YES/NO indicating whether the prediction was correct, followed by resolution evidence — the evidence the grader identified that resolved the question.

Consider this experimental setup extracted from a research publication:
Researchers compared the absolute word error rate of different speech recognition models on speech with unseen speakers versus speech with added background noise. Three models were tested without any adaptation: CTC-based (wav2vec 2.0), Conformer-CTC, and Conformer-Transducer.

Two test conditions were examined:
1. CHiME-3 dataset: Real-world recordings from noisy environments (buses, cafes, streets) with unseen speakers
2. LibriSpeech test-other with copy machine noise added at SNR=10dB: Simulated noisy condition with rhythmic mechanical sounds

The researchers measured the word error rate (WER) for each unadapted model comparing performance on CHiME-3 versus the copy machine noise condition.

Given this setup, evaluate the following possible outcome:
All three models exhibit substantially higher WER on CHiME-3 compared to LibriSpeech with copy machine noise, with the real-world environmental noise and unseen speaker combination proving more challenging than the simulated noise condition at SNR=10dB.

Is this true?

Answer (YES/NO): NO